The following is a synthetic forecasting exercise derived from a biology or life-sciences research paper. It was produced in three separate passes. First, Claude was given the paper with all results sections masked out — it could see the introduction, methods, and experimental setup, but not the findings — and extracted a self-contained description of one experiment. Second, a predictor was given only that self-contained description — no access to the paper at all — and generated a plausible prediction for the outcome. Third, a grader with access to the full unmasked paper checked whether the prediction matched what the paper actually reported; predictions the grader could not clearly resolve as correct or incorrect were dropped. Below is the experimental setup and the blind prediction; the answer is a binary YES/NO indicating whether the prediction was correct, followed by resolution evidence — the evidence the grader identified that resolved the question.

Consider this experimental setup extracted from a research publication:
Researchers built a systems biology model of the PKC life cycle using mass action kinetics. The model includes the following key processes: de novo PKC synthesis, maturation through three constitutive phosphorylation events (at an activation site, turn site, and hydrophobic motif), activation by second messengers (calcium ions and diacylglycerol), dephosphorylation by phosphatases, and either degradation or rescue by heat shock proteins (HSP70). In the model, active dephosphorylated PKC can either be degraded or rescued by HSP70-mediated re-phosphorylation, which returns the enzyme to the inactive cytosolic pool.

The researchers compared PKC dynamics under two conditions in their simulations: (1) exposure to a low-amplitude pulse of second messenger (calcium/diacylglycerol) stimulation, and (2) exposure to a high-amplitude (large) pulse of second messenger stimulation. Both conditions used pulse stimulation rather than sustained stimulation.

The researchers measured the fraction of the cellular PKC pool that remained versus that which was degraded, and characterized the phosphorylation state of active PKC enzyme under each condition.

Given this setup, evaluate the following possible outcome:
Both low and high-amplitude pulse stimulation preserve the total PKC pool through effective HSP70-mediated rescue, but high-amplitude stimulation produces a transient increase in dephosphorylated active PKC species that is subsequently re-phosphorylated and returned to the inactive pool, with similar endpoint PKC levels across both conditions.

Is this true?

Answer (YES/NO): NO